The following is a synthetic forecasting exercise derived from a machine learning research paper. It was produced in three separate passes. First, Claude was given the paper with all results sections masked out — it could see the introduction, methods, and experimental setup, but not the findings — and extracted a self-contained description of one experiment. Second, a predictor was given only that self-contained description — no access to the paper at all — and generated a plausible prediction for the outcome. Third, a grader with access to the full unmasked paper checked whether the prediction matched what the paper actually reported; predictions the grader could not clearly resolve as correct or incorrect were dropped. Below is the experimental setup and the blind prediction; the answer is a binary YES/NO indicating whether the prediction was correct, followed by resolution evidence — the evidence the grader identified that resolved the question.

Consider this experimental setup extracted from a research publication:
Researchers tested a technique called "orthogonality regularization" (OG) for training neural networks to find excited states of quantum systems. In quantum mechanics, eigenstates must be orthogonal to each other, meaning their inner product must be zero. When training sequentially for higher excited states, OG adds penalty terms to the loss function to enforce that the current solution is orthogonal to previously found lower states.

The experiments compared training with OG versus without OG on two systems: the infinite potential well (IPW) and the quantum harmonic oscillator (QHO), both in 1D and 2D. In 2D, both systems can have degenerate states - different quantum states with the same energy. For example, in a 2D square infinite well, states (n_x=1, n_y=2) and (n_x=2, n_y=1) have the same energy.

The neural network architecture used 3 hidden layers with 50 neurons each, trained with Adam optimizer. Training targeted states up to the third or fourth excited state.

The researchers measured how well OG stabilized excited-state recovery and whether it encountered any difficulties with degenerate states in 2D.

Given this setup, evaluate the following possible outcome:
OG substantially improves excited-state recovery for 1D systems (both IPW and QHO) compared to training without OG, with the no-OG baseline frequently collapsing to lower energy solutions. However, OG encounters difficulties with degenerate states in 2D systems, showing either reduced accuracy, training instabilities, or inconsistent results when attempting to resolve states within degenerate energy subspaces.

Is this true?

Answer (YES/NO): YES